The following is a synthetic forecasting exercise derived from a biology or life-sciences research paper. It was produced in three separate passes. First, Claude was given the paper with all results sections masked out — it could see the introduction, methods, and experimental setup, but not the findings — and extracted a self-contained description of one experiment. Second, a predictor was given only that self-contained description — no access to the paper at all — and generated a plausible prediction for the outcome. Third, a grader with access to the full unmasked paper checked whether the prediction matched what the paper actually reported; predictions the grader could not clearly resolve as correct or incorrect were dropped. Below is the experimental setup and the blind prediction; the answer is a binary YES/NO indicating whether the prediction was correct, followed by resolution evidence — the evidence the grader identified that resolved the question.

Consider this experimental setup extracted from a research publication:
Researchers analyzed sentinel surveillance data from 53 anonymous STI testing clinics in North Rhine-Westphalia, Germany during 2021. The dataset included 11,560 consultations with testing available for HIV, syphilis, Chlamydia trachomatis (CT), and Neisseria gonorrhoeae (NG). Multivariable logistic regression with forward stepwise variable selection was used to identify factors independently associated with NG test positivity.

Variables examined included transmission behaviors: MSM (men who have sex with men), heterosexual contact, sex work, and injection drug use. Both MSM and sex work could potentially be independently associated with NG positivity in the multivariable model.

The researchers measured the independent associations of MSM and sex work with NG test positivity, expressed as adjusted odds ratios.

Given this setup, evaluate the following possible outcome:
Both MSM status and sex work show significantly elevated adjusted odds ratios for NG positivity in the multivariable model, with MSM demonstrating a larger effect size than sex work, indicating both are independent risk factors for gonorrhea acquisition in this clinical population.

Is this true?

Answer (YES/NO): YES